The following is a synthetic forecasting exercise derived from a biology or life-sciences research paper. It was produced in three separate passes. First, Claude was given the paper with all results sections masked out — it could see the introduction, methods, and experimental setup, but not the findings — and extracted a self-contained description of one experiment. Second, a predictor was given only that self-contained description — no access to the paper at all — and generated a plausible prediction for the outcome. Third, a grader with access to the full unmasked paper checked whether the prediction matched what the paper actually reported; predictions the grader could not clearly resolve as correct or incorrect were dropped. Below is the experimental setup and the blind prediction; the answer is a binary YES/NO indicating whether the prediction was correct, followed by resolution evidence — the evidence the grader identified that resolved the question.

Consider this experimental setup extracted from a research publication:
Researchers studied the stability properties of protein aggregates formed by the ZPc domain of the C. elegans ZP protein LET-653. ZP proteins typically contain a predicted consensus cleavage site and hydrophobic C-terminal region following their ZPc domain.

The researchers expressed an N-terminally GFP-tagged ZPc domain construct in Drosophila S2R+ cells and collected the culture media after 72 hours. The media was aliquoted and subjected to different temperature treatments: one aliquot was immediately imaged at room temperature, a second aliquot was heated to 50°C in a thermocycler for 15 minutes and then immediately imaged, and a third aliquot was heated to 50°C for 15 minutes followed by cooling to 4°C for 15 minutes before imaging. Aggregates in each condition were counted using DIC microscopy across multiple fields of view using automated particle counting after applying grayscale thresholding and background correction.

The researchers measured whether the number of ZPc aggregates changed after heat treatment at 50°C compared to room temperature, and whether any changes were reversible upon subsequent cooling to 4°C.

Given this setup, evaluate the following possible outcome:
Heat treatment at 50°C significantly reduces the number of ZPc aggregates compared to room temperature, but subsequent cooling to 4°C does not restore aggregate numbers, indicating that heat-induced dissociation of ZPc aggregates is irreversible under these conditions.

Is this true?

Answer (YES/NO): NO